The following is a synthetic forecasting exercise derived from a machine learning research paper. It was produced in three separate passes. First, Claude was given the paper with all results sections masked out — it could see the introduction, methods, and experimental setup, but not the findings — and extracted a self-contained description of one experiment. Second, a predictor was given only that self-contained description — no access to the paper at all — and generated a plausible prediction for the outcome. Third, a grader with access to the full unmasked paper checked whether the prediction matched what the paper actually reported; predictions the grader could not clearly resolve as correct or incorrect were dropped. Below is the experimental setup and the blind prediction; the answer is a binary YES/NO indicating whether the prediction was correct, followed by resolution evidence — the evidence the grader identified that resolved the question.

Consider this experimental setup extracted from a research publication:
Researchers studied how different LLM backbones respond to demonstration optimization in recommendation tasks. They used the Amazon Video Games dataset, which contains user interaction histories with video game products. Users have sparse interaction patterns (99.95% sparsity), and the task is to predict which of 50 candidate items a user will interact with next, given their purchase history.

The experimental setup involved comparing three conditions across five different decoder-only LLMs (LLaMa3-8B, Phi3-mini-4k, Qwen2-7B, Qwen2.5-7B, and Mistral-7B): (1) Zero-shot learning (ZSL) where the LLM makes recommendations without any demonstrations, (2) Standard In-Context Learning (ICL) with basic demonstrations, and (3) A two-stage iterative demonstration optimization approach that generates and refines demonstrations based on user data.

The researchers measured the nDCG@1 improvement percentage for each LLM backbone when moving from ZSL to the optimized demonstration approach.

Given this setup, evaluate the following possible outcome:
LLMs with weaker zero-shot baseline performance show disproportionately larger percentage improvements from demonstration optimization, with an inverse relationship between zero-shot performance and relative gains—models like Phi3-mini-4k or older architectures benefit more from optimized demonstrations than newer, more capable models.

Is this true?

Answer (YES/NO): NO